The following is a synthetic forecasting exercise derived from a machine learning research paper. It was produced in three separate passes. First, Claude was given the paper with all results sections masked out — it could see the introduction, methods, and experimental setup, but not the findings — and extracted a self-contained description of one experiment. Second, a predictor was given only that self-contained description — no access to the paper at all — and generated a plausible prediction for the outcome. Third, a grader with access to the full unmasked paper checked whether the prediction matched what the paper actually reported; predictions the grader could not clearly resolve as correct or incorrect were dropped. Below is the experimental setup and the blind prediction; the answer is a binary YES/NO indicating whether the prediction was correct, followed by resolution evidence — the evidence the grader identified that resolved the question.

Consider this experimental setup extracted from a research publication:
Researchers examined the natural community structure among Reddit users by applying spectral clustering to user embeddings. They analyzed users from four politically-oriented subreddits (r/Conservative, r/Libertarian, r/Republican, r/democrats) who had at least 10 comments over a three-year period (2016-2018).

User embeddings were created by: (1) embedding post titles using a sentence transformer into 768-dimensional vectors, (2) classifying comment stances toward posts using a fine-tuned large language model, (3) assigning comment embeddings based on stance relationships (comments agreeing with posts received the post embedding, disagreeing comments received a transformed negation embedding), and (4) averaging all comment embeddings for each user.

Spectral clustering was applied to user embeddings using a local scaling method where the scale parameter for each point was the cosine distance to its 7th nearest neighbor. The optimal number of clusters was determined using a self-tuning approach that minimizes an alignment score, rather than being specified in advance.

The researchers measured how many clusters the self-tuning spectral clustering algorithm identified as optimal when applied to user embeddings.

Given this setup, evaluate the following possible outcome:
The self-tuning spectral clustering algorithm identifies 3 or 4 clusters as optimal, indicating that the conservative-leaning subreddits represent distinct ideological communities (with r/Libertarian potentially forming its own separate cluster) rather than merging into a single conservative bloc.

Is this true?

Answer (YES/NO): NO